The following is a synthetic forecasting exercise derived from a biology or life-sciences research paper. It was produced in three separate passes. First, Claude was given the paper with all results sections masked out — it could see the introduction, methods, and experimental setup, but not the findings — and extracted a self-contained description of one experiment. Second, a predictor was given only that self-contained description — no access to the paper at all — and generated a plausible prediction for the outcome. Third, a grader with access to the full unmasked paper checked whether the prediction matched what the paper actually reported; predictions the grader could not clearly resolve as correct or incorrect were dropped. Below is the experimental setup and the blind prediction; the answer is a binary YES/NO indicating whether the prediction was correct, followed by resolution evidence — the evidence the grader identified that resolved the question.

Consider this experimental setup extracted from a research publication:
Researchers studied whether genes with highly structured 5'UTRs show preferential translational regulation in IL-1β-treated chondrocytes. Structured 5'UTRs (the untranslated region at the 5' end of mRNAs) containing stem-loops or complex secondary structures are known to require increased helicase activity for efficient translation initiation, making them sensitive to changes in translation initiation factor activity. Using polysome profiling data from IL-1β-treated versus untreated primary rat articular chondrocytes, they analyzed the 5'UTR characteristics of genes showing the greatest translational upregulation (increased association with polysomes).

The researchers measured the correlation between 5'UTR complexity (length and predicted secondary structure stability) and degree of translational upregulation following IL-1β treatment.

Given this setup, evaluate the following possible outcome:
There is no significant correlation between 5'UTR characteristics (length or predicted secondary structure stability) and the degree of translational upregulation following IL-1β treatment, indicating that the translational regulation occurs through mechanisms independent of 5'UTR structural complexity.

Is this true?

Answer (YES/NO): NO